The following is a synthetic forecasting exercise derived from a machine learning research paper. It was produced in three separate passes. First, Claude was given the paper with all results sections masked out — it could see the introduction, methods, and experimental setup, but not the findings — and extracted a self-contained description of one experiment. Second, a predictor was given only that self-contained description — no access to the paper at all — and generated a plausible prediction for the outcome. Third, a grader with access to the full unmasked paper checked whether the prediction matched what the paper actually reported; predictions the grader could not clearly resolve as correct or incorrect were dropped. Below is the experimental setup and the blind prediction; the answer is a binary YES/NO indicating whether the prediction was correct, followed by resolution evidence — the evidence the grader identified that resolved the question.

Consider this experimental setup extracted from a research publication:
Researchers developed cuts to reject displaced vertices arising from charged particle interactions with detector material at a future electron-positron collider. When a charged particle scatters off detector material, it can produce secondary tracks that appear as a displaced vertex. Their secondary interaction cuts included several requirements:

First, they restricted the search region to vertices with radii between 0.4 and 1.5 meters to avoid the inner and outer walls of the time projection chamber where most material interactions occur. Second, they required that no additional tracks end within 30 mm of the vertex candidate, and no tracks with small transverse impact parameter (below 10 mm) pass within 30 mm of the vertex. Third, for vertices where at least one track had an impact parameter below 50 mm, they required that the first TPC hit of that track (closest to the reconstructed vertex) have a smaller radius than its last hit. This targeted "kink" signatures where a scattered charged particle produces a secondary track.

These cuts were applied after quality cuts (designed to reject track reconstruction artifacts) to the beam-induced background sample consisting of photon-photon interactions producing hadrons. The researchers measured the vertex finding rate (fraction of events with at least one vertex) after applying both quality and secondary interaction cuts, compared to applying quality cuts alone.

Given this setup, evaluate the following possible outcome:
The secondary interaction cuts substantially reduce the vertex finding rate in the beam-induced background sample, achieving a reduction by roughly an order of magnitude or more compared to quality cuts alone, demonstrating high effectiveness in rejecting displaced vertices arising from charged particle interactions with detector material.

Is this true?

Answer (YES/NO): NO